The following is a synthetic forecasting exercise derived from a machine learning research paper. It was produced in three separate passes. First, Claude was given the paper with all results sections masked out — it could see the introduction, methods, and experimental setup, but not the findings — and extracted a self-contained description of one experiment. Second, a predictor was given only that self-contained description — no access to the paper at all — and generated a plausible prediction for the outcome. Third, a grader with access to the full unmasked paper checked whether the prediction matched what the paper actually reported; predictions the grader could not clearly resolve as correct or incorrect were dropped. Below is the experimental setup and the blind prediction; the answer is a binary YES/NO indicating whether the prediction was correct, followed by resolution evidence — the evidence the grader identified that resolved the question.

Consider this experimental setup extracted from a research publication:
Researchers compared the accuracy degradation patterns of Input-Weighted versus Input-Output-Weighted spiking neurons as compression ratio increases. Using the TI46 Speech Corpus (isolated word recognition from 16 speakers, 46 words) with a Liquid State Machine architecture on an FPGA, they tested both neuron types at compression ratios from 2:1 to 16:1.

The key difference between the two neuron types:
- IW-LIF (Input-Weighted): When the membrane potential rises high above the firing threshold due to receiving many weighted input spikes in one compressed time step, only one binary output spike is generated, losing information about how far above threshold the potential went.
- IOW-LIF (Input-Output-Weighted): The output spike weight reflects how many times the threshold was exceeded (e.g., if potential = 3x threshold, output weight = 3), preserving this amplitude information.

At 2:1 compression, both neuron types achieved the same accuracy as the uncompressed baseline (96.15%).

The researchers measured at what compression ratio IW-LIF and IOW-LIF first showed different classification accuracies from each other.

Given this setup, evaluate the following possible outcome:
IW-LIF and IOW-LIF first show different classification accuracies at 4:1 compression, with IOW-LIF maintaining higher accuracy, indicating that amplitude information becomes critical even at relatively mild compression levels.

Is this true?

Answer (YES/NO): NO